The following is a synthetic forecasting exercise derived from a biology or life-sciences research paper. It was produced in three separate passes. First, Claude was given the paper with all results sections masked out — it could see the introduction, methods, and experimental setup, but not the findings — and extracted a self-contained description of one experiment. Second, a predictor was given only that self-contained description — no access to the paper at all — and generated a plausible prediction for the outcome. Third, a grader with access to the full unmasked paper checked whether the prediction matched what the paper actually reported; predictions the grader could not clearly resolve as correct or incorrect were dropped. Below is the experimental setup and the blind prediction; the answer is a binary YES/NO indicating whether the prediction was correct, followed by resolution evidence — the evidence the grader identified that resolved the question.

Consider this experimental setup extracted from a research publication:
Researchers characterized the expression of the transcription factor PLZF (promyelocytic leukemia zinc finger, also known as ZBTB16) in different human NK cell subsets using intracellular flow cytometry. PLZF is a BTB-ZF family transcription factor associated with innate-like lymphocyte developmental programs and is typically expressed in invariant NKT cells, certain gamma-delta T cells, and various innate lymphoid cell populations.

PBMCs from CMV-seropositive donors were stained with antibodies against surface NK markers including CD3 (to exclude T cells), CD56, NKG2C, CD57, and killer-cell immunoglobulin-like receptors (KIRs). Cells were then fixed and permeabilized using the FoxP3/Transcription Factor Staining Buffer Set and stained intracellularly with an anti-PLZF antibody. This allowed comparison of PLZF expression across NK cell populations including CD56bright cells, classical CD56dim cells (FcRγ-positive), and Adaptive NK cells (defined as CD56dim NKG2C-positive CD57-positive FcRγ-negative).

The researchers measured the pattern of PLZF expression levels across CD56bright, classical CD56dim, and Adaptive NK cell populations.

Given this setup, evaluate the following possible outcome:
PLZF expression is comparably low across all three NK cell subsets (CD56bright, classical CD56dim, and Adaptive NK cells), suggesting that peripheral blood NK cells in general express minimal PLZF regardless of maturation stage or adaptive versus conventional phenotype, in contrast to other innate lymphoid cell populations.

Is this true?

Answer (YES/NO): NO